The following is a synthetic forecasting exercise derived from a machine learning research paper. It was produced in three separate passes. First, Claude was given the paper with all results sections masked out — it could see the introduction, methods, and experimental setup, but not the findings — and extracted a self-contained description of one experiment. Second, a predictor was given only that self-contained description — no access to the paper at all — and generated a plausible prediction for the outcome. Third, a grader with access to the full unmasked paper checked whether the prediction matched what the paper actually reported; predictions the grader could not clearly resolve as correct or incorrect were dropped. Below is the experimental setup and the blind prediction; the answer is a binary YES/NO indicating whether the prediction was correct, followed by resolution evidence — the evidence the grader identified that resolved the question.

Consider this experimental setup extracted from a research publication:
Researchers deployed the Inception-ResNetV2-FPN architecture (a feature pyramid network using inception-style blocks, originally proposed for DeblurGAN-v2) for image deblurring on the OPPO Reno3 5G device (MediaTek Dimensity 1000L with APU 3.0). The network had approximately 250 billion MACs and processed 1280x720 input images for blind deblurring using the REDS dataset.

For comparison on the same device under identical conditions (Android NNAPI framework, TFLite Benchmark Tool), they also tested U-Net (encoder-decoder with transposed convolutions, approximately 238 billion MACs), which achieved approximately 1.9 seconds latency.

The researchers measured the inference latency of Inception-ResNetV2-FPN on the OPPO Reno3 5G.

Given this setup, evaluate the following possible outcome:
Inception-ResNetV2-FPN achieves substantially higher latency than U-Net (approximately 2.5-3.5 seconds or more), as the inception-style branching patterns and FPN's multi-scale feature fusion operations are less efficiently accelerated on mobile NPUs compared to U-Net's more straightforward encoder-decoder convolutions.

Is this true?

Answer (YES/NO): YES